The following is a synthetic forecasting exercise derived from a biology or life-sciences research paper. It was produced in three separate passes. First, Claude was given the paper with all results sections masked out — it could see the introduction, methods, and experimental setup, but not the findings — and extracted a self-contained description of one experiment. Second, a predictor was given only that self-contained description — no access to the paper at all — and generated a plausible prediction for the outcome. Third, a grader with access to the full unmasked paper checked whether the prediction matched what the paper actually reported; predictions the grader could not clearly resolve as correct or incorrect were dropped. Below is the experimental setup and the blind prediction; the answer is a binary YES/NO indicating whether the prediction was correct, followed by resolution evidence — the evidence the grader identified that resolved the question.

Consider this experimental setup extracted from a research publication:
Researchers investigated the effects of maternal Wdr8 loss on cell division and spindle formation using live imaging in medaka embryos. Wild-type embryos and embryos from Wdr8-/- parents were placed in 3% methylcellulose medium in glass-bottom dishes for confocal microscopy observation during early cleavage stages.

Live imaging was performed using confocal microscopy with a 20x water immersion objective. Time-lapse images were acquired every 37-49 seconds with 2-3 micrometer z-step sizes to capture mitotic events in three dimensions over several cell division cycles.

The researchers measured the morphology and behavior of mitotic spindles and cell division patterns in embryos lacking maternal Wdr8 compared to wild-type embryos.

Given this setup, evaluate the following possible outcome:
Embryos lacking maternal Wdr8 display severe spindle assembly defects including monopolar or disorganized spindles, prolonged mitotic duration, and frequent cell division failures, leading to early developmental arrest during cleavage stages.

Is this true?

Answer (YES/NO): NO